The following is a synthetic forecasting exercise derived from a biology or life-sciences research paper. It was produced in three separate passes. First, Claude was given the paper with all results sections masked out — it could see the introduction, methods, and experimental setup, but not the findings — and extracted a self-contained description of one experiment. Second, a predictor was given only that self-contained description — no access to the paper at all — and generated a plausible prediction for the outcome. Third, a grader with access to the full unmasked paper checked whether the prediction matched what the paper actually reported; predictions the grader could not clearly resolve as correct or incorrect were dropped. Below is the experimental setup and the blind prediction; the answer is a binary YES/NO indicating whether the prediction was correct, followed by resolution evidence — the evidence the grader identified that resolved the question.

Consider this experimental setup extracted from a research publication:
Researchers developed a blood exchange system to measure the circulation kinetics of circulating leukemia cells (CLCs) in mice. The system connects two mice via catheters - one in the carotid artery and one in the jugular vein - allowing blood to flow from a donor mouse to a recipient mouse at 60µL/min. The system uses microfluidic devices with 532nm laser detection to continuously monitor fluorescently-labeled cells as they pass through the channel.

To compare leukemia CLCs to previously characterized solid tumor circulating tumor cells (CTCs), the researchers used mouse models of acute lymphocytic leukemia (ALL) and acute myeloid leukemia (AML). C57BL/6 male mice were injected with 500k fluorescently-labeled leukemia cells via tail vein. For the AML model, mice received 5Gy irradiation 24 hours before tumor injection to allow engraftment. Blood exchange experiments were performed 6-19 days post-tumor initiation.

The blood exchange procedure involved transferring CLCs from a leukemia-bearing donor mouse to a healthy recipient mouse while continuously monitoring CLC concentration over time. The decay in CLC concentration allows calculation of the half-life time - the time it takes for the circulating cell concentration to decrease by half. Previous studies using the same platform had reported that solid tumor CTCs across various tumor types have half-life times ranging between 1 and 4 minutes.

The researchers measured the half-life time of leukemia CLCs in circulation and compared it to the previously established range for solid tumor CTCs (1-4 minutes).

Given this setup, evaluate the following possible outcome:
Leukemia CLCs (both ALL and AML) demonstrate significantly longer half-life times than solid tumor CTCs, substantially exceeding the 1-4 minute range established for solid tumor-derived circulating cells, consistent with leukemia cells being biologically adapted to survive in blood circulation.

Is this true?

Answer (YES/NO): YES